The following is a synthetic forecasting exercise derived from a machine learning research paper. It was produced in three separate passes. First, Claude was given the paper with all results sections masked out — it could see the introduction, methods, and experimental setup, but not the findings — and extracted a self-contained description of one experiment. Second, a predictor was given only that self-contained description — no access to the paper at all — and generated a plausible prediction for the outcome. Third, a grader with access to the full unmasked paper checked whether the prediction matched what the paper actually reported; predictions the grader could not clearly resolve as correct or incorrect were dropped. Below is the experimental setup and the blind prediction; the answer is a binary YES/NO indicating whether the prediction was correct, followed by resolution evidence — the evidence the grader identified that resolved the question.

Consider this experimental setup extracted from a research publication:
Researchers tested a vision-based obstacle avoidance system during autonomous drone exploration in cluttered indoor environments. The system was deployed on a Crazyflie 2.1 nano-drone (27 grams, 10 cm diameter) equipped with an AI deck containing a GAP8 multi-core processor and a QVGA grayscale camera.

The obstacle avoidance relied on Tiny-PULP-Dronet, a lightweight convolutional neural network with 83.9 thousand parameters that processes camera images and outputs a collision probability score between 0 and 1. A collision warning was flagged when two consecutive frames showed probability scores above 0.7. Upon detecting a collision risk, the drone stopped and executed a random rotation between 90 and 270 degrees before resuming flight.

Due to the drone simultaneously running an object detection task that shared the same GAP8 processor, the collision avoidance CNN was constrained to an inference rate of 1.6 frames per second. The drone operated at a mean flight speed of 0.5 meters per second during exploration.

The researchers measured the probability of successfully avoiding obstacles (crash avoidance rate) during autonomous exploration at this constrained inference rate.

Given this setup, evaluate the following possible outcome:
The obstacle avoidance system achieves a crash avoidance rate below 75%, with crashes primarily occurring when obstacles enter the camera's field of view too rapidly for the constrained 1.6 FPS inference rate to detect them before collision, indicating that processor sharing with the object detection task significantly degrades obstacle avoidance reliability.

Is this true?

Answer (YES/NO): YES